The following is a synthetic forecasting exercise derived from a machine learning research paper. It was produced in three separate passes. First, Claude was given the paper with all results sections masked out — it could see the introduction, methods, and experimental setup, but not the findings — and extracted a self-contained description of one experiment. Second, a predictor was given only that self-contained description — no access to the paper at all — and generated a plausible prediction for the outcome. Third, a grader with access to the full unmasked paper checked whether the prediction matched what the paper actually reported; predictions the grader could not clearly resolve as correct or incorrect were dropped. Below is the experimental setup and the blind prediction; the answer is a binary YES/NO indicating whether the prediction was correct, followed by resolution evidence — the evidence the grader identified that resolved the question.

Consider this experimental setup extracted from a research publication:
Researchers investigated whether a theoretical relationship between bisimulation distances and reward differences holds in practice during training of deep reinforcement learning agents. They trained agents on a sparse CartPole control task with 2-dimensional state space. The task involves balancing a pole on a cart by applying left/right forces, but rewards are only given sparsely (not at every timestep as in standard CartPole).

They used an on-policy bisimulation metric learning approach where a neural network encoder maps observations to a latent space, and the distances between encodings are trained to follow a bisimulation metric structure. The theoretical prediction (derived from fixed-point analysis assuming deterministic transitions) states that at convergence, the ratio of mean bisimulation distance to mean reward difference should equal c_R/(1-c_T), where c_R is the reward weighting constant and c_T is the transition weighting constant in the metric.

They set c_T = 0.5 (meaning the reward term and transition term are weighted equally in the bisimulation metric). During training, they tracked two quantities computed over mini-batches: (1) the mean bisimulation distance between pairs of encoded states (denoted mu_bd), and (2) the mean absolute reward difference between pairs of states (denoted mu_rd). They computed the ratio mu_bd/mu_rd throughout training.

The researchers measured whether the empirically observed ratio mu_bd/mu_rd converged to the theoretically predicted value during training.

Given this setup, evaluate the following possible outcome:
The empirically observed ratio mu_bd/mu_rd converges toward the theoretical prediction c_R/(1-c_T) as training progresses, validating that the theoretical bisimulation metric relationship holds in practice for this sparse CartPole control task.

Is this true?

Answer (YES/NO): YES